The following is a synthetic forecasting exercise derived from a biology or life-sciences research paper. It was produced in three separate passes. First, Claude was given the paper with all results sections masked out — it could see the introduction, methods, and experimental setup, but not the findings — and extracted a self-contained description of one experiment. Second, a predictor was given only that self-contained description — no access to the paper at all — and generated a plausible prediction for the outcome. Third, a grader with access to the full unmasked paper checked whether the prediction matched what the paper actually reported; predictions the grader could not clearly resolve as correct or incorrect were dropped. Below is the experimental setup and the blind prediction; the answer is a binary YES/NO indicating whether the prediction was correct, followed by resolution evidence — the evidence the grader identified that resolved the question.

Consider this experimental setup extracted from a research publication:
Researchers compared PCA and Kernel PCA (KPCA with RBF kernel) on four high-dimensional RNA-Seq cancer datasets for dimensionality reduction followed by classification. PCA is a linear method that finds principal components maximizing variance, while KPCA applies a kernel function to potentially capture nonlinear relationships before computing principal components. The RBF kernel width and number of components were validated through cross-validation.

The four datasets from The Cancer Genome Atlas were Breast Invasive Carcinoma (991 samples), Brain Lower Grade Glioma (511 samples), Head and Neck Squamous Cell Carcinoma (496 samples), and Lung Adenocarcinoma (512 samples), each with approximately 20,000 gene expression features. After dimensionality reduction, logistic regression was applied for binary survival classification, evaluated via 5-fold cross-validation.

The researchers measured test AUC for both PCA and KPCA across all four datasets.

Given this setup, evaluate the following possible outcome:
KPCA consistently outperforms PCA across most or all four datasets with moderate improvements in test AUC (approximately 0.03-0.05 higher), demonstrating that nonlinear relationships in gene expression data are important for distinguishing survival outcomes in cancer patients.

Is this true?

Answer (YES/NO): NO